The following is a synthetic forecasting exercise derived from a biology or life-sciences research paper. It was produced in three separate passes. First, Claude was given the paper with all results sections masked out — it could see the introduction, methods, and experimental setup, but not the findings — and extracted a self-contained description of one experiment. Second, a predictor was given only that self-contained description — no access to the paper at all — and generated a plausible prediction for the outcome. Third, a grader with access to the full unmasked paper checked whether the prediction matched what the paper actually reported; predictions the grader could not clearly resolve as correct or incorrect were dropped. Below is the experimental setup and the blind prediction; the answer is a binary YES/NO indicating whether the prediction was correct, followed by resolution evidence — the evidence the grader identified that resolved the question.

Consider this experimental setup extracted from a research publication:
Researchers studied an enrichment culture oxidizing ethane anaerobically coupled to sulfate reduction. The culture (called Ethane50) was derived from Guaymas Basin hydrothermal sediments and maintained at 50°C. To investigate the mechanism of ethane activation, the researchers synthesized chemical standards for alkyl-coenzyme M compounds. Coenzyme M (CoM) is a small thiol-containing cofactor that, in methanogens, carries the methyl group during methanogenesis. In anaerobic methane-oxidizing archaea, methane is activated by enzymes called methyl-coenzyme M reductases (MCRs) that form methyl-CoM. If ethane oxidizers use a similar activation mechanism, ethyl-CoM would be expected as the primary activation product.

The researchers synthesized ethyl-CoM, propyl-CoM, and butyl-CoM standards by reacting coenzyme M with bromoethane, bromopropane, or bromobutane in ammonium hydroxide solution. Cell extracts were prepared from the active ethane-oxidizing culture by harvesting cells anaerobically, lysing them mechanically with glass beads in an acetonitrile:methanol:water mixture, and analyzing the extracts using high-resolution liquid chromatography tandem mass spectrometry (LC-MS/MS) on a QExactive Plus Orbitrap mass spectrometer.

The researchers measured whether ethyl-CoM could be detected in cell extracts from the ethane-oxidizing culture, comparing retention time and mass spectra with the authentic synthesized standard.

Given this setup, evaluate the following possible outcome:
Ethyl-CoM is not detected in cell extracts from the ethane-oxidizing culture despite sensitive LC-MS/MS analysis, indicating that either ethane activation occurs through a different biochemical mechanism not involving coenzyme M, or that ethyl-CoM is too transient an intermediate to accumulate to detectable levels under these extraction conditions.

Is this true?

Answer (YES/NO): NO